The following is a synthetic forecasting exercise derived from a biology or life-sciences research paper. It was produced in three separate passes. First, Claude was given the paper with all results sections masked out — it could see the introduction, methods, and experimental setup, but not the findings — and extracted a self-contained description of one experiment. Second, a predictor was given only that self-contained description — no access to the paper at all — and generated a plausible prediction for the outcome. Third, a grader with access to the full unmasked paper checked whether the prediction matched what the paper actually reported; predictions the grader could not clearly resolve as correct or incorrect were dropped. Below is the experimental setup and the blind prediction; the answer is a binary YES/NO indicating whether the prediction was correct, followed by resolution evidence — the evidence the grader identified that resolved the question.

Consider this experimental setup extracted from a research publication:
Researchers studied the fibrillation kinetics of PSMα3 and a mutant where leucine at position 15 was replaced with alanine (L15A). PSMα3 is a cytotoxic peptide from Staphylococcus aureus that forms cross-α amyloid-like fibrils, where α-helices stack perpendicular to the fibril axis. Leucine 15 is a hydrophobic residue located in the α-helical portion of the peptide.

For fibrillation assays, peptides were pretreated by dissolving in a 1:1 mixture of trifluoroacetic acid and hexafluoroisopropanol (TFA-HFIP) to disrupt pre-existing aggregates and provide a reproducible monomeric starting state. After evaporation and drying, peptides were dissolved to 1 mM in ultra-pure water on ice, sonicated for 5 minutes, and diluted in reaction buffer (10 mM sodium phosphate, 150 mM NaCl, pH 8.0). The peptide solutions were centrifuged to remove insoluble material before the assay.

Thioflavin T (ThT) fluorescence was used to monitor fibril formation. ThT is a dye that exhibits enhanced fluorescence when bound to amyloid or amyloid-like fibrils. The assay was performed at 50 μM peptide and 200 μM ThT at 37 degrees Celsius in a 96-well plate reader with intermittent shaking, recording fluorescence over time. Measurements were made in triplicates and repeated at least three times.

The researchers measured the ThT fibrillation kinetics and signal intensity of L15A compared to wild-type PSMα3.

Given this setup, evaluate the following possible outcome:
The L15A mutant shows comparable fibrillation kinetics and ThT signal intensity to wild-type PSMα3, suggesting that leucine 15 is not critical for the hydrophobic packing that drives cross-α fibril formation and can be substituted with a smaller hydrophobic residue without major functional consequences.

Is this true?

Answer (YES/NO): NO